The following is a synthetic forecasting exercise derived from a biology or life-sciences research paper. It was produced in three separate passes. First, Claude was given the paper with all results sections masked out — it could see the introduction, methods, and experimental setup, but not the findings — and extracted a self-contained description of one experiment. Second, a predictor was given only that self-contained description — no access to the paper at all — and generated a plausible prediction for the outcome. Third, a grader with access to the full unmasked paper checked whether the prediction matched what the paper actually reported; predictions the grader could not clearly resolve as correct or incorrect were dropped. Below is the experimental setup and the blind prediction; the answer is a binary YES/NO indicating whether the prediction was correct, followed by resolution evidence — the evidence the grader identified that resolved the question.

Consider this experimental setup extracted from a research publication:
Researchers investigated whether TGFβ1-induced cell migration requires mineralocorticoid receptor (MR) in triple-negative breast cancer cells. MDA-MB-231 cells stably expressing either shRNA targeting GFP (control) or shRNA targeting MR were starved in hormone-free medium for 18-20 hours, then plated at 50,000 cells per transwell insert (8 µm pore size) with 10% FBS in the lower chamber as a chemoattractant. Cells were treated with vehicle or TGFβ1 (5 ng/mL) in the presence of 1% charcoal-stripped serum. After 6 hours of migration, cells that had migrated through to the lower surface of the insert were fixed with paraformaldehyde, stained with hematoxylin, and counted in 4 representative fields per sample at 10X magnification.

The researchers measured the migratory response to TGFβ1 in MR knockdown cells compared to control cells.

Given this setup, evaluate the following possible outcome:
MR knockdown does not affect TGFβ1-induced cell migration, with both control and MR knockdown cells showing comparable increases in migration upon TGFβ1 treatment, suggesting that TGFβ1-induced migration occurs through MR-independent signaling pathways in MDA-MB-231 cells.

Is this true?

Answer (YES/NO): NO